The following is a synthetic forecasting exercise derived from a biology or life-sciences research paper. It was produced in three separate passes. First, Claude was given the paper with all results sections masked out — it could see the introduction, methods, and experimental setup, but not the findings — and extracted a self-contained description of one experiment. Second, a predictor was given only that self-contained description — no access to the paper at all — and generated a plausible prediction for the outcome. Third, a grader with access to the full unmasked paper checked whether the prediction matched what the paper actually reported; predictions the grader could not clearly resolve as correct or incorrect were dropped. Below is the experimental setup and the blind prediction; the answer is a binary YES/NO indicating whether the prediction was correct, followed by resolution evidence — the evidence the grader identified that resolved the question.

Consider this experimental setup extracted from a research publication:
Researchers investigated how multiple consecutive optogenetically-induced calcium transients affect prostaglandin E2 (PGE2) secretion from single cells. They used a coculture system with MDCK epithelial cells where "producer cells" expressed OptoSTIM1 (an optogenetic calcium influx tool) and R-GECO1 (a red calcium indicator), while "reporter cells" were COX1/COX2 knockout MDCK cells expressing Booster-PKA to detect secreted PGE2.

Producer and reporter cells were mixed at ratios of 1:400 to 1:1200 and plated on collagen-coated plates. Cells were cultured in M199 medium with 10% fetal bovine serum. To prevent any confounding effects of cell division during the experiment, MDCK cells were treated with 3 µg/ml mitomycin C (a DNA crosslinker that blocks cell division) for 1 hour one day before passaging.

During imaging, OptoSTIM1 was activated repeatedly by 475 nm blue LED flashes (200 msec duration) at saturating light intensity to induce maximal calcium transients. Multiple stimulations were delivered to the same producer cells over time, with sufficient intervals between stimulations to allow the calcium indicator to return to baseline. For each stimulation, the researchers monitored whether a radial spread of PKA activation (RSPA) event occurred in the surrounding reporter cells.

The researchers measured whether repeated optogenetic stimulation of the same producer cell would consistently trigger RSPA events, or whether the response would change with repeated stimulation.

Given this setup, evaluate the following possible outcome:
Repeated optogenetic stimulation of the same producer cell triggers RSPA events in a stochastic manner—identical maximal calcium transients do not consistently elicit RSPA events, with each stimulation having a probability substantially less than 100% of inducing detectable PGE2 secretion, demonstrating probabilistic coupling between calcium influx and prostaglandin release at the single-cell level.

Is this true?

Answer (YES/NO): NO